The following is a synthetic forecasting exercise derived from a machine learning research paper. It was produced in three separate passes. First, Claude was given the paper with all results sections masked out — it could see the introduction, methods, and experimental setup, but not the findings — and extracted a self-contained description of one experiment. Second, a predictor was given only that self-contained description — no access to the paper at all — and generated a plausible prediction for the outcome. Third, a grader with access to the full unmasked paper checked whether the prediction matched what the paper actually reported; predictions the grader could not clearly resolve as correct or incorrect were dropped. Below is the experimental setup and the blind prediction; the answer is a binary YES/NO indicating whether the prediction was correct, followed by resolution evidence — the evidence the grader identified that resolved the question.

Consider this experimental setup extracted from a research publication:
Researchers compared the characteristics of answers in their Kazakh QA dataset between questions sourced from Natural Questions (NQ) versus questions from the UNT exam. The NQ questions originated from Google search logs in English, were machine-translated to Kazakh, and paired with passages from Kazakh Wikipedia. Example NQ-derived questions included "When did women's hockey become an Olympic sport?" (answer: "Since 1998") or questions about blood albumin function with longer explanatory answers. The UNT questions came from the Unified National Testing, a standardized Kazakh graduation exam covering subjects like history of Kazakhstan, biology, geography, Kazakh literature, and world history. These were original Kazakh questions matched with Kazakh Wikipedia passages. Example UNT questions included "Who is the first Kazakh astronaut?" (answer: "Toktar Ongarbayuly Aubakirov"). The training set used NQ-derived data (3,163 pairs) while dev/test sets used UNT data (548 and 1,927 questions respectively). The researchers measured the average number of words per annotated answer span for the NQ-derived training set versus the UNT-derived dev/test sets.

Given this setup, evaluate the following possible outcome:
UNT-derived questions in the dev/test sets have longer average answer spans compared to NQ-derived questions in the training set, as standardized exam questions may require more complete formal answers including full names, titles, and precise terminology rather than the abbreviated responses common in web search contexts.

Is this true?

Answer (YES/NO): NO